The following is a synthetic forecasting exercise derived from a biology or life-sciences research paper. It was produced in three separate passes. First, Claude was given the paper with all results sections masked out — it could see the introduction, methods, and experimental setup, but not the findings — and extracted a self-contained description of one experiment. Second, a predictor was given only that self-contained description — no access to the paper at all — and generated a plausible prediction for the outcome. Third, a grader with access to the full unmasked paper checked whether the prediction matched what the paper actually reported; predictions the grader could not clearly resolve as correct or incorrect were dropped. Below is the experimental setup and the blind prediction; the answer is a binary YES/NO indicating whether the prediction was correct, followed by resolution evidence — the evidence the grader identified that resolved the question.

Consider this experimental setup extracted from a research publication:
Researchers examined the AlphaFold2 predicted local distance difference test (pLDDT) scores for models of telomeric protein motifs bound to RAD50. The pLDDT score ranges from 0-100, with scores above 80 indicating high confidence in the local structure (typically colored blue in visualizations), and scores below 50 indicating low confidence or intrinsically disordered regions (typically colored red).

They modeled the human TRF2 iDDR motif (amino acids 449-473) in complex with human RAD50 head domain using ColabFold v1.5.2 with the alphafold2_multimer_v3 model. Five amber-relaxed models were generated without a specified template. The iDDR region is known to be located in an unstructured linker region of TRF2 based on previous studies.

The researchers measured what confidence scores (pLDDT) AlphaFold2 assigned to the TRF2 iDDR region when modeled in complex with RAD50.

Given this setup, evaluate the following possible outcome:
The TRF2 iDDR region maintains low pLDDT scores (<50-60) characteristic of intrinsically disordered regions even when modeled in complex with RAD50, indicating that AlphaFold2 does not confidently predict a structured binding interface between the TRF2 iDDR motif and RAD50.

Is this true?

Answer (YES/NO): NO